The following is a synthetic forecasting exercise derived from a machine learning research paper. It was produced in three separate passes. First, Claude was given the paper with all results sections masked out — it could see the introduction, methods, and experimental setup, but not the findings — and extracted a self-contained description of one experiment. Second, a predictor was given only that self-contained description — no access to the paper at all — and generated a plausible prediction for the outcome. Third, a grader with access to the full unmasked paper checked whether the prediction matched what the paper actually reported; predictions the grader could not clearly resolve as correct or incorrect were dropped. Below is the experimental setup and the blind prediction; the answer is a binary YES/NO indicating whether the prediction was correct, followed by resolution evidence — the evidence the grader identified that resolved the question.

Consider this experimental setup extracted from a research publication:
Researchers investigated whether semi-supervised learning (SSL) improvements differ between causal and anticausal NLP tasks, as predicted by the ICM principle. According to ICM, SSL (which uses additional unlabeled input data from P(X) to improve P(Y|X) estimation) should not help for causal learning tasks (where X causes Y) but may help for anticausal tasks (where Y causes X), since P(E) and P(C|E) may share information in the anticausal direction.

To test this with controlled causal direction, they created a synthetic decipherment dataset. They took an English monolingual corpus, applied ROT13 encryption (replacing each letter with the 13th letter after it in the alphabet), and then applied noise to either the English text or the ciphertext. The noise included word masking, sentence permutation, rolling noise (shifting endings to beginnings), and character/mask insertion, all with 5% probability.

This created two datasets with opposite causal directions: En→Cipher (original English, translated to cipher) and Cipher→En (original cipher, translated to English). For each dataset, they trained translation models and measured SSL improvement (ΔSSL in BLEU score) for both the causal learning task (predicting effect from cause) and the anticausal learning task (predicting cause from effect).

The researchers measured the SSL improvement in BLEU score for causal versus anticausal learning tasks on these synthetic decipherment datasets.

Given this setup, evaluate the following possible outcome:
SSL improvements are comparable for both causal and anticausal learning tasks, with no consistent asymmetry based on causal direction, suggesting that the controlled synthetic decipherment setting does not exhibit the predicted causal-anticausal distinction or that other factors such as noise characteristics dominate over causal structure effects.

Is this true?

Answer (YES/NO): NO